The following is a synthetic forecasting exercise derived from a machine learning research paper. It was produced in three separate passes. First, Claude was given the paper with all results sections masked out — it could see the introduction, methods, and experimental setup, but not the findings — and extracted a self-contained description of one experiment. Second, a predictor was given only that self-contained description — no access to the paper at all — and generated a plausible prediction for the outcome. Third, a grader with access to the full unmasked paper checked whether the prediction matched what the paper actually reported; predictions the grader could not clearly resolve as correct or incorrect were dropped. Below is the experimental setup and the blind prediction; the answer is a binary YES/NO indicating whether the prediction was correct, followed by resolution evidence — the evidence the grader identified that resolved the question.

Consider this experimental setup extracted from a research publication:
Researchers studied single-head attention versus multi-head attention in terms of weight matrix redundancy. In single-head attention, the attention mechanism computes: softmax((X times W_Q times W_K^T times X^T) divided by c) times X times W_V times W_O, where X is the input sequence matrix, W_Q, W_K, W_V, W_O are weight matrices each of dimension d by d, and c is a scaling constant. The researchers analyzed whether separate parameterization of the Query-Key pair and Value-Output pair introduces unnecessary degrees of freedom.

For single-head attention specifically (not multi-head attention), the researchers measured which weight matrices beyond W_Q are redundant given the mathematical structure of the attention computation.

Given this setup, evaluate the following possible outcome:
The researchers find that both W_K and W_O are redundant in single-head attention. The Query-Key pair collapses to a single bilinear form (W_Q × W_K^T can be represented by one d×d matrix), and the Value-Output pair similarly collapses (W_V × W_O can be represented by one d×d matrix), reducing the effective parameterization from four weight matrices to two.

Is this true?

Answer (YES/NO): NO